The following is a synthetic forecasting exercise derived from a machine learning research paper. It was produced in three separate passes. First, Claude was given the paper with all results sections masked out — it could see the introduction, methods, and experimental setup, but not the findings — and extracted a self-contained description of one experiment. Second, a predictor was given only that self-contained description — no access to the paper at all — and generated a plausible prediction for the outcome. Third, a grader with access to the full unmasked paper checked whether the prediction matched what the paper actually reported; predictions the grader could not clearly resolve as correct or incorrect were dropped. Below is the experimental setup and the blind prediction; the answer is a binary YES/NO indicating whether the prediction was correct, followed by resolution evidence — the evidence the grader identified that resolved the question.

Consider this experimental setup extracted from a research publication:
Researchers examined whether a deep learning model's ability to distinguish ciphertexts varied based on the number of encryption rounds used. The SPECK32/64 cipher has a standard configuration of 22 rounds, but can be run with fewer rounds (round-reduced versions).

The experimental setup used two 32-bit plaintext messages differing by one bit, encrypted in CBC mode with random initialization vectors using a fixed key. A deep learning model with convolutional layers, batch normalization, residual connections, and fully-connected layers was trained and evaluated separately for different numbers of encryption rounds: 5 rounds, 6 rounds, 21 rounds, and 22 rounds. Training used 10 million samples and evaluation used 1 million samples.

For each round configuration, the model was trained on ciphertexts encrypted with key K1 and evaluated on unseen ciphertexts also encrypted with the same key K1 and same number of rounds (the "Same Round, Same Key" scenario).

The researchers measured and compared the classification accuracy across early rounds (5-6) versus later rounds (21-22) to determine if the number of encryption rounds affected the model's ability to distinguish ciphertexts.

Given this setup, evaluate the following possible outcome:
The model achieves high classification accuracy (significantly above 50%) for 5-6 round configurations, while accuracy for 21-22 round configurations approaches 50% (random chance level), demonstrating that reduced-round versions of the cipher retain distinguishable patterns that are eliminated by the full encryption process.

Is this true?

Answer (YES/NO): NO